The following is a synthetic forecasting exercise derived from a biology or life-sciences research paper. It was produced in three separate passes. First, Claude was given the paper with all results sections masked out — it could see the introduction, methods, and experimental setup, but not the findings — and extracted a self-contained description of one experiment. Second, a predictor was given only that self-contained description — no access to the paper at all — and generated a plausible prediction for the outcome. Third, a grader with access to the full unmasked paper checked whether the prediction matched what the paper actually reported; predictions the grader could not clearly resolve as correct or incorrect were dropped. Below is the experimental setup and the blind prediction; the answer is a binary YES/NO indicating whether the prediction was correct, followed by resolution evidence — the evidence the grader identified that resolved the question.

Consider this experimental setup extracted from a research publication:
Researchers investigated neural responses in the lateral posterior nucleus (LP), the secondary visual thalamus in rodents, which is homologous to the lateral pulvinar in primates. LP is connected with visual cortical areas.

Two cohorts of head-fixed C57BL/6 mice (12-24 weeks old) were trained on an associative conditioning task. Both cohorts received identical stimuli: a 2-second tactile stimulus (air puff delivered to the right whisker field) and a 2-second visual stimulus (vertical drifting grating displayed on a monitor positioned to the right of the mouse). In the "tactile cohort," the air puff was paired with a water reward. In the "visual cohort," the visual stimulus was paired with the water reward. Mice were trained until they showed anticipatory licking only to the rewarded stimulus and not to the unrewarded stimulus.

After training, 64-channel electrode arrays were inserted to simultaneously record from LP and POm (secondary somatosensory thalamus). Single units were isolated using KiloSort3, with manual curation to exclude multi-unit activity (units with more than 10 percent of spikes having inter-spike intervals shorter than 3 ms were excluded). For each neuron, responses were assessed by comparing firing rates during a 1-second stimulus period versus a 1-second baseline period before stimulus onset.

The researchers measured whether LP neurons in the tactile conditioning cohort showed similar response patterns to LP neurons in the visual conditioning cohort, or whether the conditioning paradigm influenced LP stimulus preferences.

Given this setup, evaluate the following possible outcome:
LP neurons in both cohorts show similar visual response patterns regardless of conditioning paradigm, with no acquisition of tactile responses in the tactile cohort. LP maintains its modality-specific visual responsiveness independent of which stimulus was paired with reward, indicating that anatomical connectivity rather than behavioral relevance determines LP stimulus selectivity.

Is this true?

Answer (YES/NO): NO